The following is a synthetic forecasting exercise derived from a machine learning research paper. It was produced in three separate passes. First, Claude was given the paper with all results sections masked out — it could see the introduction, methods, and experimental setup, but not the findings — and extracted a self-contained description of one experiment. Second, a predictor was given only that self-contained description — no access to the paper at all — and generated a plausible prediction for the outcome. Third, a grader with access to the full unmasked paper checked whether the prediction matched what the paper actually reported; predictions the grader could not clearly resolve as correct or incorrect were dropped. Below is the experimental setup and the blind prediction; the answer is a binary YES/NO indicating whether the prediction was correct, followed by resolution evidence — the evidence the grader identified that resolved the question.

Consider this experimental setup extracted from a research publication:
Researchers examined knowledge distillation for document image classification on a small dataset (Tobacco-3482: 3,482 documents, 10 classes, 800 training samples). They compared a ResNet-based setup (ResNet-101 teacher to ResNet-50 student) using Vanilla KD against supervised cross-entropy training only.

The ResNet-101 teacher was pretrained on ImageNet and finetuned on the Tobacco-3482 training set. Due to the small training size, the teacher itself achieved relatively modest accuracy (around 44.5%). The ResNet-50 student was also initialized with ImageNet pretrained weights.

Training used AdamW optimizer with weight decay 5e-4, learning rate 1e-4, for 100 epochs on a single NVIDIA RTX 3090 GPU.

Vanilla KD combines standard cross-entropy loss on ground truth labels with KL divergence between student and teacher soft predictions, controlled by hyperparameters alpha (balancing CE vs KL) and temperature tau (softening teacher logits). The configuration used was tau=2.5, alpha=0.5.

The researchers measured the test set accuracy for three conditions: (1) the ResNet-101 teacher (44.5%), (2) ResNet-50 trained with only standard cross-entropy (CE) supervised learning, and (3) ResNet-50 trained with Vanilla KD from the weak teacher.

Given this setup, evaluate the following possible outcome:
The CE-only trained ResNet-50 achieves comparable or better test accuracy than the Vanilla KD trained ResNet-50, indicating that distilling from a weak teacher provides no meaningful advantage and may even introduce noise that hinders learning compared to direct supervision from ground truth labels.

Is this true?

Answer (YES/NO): NO